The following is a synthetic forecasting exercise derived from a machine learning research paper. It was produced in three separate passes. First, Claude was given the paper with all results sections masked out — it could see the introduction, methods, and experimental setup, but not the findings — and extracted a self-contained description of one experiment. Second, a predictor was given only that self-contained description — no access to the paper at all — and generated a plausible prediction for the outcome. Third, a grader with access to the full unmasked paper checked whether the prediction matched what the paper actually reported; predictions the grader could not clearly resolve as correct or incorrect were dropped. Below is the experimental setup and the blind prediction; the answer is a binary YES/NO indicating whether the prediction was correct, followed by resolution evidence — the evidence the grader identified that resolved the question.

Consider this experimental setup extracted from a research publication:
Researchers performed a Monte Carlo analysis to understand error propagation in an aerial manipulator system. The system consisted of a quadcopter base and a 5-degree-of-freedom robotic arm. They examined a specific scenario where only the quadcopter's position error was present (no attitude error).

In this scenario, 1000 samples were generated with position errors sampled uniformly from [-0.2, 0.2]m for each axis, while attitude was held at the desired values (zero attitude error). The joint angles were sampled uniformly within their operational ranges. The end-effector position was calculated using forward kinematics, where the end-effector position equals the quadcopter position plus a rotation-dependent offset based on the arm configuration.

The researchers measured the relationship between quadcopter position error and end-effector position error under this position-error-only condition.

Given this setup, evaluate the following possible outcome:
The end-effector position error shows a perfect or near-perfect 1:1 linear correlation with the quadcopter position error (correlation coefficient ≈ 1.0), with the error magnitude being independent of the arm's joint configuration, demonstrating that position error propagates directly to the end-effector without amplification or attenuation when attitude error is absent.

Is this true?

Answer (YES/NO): YES